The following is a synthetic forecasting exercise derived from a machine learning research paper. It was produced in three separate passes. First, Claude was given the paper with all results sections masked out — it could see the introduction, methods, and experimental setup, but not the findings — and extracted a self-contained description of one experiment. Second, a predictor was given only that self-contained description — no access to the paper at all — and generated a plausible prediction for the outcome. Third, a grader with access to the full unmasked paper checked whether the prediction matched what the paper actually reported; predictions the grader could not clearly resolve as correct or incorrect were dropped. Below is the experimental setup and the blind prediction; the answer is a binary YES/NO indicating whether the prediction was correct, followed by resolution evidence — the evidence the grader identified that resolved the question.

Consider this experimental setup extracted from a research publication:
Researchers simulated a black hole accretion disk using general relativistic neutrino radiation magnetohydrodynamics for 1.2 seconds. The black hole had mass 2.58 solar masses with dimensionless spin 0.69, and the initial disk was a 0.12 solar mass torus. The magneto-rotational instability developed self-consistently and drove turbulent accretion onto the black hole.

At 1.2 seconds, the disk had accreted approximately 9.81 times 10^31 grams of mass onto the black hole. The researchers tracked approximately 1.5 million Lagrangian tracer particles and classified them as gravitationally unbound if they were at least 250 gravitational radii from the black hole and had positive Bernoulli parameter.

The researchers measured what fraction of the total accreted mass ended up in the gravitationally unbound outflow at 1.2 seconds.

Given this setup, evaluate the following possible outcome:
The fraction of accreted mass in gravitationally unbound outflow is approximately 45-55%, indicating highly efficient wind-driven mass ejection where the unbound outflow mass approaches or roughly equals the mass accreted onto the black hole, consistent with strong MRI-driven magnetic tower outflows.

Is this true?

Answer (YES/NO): NO